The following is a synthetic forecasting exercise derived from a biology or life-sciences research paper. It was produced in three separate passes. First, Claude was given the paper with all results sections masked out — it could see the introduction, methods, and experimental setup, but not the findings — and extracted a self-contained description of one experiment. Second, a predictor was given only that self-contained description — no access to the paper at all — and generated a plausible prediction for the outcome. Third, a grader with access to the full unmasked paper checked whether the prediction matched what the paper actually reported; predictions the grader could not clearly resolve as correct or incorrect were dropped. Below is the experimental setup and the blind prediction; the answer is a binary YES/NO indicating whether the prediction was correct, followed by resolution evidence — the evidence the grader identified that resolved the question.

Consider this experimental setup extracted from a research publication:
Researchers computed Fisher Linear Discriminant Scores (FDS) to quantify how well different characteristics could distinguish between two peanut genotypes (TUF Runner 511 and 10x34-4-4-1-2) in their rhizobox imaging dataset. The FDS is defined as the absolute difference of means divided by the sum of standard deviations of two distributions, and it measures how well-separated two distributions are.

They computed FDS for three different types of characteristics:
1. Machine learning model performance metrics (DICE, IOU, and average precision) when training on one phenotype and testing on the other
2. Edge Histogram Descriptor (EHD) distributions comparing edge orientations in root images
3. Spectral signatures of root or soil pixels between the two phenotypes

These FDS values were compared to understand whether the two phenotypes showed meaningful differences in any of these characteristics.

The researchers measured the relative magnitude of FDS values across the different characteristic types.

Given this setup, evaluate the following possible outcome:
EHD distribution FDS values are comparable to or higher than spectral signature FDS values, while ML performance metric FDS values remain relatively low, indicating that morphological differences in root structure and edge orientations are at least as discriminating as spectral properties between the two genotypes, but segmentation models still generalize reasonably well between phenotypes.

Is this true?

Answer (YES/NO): YES